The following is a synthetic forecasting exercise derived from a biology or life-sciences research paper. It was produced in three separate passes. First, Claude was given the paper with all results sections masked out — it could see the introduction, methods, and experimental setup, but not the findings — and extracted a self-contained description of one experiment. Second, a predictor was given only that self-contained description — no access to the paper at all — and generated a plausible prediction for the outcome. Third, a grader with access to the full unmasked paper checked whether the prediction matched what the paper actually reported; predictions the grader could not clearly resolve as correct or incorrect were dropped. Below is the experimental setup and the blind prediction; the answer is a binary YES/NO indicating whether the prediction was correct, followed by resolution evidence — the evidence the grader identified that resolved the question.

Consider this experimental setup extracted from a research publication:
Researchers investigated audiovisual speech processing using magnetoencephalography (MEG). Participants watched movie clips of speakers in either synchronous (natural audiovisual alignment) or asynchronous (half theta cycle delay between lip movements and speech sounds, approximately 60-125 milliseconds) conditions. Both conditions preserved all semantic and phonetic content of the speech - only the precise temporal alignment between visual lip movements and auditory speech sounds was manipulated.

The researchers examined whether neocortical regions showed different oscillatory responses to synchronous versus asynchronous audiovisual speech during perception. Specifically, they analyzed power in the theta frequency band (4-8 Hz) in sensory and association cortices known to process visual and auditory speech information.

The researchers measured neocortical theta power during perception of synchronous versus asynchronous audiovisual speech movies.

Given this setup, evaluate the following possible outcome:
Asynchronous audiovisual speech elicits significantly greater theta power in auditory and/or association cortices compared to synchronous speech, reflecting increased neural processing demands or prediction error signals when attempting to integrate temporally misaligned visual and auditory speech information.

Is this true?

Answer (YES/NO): NO